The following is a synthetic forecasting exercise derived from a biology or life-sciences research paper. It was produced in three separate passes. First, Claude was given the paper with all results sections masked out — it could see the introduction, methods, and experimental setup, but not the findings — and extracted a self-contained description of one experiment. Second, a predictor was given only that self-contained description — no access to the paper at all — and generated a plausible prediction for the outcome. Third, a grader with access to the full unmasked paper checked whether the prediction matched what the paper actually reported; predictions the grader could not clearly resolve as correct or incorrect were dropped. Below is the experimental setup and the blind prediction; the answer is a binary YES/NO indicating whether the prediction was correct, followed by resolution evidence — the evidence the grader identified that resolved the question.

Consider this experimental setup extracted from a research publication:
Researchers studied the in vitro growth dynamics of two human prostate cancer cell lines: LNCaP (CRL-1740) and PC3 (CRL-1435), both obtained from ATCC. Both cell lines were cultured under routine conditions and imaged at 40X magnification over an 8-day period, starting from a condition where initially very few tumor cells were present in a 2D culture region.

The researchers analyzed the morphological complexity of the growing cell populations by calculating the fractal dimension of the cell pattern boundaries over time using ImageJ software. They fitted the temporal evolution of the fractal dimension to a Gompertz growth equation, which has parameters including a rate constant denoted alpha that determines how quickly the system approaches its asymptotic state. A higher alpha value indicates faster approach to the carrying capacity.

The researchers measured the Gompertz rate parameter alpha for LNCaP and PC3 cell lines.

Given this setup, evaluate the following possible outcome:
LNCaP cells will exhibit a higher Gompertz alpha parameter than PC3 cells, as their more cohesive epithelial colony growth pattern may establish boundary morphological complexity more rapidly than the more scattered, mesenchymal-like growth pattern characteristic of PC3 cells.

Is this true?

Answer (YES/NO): NO